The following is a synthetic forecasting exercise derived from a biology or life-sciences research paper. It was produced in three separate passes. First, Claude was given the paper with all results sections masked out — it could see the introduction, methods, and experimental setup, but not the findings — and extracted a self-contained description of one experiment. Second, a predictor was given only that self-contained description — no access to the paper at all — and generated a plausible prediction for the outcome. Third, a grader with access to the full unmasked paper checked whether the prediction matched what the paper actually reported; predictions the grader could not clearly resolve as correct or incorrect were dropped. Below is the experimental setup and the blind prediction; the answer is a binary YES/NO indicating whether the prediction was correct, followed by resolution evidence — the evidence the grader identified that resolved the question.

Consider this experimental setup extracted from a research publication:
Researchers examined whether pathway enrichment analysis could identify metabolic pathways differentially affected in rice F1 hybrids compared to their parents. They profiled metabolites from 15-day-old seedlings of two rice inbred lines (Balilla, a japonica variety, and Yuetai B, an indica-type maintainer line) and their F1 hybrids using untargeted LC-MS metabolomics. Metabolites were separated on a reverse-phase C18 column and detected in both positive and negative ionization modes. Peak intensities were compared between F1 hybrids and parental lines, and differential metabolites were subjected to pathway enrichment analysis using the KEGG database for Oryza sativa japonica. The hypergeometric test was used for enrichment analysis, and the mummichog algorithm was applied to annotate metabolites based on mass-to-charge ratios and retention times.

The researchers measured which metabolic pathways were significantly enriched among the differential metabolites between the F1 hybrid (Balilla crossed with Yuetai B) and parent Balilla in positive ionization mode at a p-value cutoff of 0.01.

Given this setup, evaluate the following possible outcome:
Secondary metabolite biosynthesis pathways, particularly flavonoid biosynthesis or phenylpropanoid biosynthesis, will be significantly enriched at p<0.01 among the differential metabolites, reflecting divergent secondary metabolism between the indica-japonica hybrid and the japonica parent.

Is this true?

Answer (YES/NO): NO